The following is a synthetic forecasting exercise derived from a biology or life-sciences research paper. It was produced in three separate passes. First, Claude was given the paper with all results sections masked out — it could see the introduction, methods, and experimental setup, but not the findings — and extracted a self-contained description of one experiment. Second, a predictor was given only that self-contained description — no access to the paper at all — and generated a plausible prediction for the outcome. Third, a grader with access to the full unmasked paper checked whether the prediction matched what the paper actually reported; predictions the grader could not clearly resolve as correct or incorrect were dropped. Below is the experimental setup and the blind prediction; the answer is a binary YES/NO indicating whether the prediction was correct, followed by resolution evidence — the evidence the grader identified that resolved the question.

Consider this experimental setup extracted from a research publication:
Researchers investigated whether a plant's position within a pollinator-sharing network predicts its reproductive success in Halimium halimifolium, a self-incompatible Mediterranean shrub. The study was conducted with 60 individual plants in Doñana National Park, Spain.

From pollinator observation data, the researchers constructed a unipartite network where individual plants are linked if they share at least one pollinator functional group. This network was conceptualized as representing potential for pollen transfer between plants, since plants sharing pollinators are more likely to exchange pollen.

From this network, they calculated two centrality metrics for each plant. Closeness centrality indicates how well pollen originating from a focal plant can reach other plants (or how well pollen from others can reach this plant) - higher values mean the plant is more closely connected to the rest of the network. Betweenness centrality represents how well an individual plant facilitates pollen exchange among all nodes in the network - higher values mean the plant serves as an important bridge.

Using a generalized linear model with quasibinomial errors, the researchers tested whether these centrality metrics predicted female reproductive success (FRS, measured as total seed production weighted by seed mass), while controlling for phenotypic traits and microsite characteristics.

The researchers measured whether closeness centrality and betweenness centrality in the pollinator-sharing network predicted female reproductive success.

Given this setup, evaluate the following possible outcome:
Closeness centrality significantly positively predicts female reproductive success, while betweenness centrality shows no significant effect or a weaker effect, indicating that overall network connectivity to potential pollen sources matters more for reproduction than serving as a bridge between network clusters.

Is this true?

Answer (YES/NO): YES